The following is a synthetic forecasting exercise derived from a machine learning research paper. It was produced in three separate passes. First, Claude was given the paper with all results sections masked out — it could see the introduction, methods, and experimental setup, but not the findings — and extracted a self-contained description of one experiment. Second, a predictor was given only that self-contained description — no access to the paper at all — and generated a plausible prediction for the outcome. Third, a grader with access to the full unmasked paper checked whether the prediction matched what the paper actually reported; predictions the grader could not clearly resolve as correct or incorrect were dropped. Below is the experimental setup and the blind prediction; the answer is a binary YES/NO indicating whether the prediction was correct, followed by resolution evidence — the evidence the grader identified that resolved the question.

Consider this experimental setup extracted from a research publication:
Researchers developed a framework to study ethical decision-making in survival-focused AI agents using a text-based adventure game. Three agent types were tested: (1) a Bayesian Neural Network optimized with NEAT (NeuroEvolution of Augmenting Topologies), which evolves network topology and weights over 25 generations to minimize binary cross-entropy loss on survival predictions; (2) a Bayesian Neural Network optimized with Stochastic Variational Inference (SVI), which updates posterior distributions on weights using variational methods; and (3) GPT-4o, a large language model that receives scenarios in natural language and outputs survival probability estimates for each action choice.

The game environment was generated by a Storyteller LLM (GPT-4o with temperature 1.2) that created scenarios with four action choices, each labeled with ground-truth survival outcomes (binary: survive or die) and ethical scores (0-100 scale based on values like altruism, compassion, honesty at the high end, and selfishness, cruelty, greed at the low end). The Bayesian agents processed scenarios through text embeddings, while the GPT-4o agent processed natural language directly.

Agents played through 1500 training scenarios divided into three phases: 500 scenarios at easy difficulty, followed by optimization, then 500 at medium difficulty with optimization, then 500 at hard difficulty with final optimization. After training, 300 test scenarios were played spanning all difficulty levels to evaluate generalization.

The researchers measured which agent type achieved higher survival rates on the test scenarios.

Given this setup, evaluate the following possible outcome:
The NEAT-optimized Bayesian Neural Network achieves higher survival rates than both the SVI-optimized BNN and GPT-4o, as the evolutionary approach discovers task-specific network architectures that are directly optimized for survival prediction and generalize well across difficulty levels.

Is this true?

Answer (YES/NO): NO